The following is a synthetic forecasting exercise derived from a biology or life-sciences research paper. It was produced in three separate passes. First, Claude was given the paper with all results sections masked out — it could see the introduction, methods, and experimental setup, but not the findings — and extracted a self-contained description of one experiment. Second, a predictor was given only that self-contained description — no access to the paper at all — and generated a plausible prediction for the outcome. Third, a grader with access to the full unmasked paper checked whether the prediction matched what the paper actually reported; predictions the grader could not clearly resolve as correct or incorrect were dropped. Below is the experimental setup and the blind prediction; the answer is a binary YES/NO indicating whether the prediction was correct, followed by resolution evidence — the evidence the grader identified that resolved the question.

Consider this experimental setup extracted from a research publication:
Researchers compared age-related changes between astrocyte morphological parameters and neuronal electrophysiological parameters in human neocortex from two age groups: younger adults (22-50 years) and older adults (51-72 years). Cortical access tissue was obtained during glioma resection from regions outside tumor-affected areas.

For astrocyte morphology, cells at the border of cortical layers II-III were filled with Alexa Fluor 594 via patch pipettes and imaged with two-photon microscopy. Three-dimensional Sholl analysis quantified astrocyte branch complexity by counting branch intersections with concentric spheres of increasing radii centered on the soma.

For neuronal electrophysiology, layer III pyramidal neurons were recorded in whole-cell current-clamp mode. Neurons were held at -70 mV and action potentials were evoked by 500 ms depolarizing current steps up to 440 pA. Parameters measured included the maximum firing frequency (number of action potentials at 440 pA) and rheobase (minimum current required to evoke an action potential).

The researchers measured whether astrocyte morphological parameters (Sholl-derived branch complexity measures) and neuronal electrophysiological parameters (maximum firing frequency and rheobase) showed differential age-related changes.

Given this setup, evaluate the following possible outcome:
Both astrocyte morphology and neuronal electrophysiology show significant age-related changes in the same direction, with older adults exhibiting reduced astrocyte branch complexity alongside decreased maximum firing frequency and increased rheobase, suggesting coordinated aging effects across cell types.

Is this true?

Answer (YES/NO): NO